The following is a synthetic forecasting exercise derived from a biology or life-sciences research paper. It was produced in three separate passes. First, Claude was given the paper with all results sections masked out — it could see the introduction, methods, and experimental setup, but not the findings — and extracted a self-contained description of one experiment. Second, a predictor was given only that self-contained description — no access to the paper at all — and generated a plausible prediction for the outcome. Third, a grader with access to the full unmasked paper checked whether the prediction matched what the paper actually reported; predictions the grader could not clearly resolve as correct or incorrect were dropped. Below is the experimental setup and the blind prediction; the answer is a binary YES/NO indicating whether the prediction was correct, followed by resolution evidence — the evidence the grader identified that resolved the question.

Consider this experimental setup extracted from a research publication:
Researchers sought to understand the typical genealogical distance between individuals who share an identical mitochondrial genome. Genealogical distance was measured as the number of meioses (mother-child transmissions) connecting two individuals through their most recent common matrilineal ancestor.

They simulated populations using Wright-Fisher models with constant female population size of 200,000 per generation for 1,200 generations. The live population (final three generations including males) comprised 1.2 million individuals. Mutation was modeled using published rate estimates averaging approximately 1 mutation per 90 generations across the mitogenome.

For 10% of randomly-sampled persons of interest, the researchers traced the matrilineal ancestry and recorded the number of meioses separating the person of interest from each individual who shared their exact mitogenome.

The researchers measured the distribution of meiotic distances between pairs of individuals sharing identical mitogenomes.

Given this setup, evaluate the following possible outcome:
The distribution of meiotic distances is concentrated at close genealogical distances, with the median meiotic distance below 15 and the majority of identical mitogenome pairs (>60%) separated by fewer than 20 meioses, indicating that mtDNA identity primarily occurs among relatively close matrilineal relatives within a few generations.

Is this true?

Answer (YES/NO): NO